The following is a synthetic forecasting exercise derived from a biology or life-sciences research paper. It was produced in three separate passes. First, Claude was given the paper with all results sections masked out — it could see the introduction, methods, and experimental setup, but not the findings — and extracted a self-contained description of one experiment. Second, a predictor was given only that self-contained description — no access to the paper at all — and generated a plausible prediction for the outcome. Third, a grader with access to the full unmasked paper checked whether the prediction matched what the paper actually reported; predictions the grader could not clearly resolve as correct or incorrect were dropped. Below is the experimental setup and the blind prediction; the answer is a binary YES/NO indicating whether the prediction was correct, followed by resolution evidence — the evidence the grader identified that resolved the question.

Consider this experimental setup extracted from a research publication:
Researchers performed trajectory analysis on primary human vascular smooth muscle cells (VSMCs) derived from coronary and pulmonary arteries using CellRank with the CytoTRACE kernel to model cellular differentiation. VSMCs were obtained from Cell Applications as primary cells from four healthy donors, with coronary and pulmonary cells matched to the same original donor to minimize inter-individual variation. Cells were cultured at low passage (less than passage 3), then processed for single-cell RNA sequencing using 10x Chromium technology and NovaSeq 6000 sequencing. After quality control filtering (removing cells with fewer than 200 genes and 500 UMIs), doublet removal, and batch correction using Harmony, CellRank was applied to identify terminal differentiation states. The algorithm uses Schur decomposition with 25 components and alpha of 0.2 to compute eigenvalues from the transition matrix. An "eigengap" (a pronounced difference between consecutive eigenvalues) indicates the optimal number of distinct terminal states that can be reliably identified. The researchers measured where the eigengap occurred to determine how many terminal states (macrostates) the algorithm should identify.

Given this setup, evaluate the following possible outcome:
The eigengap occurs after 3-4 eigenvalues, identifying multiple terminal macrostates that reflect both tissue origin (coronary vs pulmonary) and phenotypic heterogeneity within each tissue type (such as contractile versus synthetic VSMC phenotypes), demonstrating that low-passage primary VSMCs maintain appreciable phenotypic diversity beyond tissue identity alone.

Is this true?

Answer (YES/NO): NO